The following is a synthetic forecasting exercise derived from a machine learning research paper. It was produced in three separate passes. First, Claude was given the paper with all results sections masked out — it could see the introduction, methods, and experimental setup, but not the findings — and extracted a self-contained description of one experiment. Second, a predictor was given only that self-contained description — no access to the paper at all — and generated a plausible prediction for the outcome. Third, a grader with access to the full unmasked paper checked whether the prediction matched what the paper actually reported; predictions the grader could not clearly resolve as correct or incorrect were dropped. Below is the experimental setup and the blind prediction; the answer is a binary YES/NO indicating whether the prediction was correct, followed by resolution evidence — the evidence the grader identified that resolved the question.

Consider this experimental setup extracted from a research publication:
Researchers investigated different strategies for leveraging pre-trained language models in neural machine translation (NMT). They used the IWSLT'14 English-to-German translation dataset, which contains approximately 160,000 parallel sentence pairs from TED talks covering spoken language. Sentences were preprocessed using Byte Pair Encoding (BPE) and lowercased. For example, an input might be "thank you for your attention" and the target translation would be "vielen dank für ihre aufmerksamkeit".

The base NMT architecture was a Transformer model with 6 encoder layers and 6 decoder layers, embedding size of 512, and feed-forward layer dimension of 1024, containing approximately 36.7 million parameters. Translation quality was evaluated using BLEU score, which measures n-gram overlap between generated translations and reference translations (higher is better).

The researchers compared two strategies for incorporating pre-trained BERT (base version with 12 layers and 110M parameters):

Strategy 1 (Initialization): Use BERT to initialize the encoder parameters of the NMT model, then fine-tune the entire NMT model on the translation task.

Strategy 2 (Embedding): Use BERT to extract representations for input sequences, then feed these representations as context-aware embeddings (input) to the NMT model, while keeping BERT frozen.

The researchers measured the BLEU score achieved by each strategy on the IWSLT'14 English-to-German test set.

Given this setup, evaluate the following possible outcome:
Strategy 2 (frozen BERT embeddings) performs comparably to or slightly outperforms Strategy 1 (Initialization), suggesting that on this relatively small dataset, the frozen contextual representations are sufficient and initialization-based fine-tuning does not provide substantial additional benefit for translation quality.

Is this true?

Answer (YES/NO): NO